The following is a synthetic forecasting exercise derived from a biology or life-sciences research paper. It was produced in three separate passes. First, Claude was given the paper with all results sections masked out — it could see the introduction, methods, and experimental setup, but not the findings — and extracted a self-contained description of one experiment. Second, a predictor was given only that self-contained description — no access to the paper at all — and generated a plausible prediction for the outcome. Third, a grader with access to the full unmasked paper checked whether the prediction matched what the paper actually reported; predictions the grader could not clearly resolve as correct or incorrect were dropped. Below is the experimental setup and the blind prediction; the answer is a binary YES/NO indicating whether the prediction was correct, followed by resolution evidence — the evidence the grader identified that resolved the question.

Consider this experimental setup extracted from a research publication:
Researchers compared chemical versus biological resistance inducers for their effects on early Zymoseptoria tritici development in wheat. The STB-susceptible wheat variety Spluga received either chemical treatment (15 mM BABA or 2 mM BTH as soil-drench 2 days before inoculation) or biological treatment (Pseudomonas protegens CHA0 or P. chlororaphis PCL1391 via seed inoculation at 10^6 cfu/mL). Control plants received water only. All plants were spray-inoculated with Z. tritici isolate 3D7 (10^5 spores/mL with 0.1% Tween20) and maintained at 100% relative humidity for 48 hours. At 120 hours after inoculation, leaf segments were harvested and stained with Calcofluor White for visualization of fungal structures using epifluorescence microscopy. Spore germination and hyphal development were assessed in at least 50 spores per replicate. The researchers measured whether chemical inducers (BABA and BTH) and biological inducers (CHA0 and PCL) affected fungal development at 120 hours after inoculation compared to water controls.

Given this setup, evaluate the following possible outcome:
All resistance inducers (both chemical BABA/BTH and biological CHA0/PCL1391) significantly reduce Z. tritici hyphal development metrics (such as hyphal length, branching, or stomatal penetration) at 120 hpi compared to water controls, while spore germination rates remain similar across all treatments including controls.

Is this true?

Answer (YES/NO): NO